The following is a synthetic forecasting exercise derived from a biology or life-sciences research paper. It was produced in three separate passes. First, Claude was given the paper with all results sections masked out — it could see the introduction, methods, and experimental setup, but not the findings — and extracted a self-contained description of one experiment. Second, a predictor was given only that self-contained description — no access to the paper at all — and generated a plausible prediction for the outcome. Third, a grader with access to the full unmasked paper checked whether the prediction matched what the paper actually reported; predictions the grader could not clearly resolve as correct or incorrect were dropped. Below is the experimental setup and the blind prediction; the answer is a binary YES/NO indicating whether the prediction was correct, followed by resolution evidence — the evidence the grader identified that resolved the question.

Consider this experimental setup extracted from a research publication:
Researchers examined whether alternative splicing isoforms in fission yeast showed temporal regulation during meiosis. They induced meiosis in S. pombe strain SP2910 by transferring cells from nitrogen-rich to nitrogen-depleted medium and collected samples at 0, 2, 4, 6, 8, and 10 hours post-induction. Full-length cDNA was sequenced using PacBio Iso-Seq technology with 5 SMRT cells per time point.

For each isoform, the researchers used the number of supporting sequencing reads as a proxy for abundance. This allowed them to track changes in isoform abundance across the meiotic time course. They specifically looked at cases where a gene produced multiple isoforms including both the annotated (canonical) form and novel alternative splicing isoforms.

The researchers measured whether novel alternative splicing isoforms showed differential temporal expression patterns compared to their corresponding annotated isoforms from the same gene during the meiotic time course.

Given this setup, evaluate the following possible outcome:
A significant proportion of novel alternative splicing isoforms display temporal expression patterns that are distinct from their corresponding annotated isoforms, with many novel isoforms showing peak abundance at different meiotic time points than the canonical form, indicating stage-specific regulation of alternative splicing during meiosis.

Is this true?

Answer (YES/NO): NO